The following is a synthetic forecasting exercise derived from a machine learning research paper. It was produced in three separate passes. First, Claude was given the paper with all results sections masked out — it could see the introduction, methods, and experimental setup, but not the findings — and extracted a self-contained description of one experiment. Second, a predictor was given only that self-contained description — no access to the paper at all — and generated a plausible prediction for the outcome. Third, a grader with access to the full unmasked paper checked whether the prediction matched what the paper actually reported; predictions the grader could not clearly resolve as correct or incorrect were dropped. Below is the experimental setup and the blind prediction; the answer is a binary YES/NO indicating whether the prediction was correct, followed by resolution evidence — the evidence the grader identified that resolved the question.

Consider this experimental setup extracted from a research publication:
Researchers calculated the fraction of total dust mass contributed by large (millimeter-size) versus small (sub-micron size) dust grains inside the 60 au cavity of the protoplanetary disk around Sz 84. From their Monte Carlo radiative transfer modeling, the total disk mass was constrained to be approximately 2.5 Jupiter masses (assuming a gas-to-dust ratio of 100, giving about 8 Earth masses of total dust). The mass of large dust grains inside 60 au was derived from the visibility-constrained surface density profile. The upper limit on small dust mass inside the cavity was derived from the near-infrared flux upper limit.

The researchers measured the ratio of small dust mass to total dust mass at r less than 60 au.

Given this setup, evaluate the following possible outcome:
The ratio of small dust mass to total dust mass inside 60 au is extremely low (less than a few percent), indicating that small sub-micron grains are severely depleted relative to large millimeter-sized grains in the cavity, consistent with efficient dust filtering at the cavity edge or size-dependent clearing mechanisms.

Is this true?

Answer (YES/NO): NO